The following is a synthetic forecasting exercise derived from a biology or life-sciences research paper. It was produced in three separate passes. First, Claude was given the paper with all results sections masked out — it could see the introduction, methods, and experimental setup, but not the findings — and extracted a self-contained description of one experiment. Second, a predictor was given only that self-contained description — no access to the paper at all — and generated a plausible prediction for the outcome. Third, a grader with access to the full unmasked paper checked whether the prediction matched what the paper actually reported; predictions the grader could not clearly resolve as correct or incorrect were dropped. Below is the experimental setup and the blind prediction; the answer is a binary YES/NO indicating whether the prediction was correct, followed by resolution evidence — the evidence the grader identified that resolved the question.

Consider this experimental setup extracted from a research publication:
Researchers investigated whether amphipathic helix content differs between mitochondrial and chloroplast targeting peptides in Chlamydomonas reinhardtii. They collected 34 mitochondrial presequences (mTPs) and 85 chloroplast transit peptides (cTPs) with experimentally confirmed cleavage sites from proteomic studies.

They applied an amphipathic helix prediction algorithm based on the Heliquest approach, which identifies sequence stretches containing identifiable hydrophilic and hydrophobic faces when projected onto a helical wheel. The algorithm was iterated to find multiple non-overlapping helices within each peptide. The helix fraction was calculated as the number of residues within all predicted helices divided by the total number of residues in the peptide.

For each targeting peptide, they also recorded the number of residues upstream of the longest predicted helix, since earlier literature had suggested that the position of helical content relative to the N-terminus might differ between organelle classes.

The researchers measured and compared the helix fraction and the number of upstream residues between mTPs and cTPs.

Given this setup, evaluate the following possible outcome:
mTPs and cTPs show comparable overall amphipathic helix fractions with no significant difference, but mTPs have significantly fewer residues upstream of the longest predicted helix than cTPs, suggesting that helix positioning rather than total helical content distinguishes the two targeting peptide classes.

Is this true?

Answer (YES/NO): NO